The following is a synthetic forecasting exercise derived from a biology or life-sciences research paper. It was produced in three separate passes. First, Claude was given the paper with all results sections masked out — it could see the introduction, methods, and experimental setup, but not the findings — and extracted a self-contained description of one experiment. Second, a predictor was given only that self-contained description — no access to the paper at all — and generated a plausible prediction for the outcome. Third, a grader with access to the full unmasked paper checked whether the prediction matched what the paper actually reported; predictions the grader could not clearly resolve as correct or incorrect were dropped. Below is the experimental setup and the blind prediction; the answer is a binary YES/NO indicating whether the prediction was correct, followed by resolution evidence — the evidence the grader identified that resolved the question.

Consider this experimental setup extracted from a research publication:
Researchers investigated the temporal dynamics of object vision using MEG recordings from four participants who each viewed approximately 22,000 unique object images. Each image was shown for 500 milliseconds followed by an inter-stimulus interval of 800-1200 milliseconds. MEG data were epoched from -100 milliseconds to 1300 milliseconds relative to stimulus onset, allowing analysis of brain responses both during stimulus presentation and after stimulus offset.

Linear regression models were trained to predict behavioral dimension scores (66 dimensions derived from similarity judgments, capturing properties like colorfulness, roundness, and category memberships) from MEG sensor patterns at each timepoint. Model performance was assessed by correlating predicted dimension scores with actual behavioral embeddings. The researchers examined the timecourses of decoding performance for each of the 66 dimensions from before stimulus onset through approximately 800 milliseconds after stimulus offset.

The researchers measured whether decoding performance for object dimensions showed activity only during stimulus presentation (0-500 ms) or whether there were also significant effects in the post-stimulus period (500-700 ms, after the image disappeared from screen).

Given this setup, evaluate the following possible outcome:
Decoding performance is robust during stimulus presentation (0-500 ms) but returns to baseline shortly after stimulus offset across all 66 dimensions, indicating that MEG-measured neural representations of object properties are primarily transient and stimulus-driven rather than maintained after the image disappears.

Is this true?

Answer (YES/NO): NO